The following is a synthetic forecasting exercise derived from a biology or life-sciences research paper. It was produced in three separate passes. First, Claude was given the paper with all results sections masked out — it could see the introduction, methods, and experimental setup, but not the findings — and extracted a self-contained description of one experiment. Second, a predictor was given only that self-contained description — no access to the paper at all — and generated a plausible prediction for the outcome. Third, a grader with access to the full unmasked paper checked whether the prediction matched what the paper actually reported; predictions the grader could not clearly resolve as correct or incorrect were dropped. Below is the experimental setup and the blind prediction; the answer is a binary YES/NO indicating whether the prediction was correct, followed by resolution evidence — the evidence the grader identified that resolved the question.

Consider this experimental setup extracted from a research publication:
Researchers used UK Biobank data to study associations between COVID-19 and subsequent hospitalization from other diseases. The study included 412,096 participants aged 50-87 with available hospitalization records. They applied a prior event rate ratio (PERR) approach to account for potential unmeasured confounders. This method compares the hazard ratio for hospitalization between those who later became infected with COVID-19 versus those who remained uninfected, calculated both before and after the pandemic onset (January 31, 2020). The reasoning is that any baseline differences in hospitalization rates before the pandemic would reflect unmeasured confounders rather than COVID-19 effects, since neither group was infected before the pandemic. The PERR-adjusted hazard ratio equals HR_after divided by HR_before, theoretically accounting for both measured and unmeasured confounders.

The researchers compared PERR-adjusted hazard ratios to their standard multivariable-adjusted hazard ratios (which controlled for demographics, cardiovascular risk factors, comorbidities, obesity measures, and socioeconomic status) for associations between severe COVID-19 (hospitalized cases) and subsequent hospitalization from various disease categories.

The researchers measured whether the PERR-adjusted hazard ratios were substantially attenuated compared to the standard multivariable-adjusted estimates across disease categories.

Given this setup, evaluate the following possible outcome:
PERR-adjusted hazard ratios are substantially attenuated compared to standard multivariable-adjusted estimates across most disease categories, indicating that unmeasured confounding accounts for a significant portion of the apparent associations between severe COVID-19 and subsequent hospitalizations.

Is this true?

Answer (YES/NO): NO